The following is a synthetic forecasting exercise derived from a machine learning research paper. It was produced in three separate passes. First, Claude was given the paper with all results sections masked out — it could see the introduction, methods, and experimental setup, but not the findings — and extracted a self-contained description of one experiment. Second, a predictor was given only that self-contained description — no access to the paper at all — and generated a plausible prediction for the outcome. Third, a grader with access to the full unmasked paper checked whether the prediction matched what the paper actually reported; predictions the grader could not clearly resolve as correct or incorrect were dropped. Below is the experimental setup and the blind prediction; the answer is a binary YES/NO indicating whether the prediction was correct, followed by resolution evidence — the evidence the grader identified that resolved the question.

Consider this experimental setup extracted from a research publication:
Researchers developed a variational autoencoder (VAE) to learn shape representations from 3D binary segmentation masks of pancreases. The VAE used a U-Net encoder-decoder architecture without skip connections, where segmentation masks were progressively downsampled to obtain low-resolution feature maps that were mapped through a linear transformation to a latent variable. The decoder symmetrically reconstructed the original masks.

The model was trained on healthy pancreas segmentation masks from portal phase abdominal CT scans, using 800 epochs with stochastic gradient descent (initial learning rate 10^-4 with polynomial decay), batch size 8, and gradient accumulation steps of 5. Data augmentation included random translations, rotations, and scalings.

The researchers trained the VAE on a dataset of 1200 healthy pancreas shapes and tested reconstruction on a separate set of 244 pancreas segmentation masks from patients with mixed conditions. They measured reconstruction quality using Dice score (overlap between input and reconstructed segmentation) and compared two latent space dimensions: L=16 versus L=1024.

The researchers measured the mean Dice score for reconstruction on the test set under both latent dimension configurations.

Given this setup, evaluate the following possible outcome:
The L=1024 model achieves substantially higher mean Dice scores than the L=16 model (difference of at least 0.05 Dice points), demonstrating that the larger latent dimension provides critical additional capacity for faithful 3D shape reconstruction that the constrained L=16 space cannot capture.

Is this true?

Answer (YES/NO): YES